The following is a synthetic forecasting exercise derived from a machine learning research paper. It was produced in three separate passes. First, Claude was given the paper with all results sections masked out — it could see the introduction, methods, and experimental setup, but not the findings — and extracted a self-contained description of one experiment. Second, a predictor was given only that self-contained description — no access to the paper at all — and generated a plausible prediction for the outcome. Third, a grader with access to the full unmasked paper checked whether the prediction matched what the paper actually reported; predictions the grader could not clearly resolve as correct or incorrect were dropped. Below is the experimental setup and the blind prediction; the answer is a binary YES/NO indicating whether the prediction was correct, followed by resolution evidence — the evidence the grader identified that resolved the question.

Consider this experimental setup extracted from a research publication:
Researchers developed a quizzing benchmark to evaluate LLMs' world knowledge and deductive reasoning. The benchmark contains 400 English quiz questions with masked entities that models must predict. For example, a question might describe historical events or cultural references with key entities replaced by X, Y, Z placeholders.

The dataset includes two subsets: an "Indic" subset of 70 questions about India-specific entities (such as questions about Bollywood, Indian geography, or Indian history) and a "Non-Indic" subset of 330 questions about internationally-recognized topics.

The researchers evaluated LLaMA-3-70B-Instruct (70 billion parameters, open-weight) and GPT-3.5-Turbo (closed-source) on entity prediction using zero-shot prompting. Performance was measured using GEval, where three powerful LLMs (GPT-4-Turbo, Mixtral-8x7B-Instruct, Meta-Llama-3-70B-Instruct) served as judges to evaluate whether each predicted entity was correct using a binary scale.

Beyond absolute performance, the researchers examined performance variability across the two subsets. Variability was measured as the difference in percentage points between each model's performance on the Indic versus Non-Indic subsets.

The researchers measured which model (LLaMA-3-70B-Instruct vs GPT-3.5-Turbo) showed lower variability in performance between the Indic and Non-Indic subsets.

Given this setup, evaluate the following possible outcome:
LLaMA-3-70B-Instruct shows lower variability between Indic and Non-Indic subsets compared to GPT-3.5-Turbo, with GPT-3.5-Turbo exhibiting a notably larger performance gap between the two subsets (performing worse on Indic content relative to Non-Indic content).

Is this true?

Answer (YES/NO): YES